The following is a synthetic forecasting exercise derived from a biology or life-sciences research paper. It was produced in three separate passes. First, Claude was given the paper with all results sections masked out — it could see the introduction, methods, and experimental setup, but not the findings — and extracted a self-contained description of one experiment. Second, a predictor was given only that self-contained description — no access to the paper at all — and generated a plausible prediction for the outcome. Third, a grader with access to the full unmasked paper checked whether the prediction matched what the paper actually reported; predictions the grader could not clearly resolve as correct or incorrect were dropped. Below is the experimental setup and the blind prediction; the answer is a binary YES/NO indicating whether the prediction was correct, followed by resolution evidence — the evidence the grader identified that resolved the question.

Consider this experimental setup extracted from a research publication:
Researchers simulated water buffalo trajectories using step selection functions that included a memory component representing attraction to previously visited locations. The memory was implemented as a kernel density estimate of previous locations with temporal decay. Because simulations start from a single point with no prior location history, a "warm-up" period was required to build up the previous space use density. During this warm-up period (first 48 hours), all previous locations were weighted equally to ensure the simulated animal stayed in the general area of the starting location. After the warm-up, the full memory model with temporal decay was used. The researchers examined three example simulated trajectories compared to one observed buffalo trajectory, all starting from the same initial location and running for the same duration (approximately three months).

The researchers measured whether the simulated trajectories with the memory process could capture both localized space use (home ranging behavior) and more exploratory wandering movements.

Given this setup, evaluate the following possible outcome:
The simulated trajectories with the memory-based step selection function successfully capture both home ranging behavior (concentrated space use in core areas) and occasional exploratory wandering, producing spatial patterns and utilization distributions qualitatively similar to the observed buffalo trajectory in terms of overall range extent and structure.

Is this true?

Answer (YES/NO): YES